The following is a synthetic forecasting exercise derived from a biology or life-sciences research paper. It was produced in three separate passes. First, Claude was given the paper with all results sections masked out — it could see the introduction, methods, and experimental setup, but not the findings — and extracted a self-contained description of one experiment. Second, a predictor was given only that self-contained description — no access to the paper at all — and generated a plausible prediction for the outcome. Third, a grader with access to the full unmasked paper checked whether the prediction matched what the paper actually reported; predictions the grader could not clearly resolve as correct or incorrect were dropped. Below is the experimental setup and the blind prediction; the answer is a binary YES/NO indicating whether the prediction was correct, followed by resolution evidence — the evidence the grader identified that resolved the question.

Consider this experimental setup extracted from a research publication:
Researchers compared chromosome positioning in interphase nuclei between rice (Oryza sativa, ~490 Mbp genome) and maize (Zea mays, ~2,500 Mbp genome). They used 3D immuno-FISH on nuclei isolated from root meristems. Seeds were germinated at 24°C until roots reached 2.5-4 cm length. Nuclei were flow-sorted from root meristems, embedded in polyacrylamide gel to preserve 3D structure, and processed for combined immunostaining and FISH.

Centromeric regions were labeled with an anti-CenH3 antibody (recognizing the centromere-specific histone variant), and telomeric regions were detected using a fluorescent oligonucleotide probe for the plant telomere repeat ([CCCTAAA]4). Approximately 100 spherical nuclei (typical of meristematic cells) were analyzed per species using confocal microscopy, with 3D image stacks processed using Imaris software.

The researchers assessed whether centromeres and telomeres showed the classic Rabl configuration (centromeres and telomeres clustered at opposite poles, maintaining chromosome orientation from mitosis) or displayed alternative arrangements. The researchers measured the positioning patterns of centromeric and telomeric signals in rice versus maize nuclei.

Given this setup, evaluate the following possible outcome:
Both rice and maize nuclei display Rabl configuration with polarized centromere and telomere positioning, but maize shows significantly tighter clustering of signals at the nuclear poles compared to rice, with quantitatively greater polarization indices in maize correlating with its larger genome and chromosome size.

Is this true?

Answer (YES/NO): NO